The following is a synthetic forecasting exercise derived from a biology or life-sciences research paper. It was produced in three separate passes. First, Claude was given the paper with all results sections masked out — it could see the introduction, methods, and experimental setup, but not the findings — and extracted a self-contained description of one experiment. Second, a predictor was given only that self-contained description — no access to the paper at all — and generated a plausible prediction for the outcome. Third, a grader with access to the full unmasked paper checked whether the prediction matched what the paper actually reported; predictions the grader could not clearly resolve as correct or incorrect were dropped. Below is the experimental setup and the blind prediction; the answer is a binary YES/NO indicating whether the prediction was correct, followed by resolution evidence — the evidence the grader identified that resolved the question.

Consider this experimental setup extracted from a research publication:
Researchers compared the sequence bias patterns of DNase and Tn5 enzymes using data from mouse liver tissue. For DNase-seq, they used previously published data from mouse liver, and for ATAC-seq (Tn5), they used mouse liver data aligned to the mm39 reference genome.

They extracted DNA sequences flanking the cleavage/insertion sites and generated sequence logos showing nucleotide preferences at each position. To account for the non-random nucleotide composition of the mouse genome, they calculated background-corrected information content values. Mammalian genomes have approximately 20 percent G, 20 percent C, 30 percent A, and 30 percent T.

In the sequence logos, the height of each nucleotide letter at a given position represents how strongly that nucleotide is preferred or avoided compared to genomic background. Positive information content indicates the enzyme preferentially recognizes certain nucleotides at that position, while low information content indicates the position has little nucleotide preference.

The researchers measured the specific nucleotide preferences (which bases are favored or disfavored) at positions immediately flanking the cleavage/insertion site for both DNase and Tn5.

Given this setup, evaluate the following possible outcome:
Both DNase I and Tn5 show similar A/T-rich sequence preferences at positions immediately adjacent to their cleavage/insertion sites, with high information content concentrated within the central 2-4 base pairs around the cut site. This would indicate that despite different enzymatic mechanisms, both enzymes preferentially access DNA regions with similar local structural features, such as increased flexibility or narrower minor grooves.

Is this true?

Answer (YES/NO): NO